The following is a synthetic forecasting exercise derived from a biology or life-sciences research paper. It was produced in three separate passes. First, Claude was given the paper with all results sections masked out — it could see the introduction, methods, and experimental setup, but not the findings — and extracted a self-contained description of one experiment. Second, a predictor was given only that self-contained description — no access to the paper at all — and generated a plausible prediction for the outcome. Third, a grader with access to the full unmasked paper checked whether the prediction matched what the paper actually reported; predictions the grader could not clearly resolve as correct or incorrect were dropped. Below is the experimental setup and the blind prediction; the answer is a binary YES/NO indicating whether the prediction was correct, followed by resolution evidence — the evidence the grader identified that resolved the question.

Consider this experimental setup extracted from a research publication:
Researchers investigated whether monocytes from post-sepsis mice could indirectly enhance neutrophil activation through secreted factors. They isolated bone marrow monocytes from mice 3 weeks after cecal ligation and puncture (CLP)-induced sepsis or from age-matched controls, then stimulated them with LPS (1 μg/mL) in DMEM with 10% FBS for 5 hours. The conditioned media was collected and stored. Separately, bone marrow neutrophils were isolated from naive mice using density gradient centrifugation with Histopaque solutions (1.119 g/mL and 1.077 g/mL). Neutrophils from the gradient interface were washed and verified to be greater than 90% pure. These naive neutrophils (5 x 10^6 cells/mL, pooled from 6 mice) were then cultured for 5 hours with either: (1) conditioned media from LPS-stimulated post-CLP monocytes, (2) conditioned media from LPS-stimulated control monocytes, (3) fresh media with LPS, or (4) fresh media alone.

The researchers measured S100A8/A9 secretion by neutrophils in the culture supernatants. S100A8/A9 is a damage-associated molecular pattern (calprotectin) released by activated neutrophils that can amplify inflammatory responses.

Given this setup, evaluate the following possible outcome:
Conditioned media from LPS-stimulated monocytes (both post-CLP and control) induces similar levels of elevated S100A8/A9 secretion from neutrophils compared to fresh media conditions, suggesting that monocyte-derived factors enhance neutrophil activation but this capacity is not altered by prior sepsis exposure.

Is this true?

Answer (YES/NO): NO